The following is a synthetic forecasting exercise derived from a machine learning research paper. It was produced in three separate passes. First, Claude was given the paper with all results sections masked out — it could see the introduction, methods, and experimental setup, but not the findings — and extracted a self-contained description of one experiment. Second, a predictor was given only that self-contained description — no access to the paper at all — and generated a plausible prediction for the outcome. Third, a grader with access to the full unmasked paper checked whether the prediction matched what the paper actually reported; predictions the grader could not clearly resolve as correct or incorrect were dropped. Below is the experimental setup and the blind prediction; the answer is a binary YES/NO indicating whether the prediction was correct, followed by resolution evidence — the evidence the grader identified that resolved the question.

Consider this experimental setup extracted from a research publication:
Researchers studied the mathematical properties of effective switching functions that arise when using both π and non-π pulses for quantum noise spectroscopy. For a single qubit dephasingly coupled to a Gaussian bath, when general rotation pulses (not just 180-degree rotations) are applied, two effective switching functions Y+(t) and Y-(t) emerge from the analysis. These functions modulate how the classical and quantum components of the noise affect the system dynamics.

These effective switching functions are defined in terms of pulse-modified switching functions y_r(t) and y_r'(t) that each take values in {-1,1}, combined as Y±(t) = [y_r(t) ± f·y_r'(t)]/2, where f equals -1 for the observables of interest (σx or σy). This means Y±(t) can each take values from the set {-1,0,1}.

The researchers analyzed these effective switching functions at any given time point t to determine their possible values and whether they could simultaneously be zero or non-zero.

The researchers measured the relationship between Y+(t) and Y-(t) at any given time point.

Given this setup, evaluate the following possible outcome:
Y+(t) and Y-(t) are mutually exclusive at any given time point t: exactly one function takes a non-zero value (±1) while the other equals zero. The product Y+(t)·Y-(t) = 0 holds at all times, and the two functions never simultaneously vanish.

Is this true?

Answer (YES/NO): YES